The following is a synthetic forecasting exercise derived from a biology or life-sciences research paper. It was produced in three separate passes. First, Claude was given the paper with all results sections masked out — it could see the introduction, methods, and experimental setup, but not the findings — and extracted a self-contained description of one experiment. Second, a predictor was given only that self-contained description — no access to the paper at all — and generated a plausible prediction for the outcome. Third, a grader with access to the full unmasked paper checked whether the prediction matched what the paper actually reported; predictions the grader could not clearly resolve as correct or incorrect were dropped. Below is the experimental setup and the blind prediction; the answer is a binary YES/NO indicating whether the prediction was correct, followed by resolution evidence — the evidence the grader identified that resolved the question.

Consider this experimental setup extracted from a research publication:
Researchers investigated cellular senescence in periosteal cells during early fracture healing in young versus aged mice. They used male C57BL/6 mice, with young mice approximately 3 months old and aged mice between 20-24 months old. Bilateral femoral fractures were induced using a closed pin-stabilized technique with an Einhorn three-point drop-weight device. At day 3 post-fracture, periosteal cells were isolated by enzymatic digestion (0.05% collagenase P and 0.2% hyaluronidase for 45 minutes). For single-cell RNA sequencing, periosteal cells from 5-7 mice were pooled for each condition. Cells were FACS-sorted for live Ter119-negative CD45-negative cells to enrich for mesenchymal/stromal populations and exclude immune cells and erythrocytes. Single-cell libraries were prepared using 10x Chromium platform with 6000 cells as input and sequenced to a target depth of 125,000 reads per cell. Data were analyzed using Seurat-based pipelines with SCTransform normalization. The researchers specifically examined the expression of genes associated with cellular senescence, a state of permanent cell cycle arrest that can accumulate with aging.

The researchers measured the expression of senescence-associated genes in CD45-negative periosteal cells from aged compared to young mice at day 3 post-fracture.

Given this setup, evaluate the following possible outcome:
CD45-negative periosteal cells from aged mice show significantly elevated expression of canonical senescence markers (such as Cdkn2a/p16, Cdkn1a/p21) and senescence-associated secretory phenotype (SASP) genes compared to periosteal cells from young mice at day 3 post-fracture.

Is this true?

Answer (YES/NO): NO